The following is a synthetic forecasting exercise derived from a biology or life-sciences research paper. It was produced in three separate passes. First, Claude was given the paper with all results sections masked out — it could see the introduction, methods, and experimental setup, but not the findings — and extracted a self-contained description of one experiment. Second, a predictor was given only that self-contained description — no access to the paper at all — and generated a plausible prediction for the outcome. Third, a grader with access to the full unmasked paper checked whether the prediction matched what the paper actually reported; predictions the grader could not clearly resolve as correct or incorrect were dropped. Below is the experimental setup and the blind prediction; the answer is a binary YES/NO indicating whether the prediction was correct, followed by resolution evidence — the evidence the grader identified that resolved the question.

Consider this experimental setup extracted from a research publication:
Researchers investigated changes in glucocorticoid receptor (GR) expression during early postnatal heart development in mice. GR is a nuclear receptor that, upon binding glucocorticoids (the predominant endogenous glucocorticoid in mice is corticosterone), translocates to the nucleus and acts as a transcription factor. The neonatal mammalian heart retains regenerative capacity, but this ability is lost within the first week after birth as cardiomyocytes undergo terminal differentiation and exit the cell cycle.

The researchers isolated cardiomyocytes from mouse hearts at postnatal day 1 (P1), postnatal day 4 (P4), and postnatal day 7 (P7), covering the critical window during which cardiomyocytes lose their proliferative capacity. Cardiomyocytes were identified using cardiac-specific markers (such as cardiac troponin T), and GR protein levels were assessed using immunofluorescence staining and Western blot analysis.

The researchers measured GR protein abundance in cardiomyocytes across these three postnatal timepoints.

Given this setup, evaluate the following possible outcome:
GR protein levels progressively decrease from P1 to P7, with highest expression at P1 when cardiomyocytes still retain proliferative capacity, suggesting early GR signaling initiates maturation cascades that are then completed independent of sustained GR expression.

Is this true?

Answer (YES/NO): NO